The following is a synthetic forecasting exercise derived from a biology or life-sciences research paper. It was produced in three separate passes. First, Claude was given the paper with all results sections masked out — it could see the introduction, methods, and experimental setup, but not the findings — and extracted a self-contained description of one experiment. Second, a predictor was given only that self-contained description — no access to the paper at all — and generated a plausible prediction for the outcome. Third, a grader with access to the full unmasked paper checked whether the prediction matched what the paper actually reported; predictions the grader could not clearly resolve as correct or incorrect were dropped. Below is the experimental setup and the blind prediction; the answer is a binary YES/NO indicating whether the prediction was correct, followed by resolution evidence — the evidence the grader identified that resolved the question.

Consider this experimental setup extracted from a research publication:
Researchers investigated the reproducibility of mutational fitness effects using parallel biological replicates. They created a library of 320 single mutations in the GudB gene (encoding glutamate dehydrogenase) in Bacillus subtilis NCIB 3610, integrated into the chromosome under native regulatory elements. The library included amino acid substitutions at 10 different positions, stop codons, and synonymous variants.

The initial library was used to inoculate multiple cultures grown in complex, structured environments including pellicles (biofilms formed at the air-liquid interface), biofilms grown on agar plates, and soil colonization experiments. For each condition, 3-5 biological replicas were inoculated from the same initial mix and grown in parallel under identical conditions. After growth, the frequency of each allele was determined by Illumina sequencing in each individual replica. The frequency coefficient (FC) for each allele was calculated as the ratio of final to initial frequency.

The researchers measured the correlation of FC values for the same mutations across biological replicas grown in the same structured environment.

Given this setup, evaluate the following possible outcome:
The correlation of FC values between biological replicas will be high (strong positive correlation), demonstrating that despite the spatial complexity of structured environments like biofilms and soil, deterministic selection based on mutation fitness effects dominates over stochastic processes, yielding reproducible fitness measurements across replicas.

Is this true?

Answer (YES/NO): NO